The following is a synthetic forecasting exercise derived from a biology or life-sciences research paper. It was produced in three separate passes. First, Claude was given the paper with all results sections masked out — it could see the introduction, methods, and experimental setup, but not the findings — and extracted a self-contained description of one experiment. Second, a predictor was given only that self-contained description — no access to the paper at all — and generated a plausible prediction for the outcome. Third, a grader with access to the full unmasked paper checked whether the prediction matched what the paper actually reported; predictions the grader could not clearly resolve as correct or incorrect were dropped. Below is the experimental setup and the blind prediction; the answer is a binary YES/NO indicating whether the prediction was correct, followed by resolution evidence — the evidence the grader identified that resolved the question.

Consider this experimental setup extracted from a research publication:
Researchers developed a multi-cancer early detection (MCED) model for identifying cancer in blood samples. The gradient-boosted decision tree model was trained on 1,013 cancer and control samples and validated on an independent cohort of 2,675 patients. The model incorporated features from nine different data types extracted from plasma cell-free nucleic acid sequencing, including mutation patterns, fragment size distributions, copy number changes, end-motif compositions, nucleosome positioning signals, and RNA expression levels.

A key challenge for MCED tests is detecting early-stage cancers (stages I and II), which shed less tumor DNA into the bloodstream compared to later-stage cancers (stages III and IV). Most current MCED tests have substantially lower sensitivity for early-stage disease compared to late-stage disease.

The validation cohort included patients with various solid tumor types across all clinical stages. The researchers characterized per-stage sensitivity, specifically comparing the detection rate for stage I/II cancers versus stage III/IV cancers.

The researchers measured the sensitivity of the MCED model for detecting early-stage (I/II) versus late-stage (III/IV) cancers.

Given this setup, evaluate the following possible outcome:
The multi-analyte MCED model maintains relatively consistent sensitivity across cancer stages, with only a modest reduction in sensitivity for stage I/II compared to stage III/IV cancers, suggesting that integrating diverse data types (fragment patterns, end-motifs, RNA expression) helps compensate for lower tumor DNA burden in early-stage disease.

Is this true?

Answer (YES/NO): YES